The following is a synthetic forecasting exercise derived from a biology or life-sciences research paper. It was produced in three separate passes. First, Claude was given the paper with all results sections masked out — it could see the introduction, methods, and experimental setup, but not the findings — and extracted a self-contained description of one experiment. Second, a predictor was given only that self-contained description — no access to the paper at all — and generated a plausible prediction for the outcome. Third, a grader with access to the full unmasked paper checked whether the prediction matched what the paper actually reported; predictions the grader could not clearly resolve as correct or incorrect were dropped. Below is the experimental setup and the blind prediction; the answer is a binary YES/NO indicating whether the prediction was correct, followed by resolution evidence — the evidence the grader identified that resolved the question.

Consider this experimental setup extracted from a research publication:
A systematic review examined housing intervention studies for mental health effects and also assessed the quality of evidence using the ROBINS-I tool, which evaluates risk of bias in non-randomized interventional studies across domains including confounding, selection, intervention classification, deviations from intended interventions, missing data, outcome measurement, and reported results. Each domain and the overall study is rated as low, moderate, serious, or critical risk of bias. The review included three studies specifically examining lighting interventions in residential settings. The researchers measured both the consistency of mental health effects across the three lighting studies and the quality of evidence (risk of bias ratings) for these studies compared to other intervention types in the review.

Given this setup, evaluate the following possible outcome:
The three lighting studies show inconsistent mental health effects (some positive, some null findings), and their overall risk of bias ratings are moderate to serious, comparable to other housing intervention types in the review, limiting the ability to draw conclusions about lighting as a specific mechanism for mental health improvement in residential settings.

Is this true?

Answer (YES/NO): NO